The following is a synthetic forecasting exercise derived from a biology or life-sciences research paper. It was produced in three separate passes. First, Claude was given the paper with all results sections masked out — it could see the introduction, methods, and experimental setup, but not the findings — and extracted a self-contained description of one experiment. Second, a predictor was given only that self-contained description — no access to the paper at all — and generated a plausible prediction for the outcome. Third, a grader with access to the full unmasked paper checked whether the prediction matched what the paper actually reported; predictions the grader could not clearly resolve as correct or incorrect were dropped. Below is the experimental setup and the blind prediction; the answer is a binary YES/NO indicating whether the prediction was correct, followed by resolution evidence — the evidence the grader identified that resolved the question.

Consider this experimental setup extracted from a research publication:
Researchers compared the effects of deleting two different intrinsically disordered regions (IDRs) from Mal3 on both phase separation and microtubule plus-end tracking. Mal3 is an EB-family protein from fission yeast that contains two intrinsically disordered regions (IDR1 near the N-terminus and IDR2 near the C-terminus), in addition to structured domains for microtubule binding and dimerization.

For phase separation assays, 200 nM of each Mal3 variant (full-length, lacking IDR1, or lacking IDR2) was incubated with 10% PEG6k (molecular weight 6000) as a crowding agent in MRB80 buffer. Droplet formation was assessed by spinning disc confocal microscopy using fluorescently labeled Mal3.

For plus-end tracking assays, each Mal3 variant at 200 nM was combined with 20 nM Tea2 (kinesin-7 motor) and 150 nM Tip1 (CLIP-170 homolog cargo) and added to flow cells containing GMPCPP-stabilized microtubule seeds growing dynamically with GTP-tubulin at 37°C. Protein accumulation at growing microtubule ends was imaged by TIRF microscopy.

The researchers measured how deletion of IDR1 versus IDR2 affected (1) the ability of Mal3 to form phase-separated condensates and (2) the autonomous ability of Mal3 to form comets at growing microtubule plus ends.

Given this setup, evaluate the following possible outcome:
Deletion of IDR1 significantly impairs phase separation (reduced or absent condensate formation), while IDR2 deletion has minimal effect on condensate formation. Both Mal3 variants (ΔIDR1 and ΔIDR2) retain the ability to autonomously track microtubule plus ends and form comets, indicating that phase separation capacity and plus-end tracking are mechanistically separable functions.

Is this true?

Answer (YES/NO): NO